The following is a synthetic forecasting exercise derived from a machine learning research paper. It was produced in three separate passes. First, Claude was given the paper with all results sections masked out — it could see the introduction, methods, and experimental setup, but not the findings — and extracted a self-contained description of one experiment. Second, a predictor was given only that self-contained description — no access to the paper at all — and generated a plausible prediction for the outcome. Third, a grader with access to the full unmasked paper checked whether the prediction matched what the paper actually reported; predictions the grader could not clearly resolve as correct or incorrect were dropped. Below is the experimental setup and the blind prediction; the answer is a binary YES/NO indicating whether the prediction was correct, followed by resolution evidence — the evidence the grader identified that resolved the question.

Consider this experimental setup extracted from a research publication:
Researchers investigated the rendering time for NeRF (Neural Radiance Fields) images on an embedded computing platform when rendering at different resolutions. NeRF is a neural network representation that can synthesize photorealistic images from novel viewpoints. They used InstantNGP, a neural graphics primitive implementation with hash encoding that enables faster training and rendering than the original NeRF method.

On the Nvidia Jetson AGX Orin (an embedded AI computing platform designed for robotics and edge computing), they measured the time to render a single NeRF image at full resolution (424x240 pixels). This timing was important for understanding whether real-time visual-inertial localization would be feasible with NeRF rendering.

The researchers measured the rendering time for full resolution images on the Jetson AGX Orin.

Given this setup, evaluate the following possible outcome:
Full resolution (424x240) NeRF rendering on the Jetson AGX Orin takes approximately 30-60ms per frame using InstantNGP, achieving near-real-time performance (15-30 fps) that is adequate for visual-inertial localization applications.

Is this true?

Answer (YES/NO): NO